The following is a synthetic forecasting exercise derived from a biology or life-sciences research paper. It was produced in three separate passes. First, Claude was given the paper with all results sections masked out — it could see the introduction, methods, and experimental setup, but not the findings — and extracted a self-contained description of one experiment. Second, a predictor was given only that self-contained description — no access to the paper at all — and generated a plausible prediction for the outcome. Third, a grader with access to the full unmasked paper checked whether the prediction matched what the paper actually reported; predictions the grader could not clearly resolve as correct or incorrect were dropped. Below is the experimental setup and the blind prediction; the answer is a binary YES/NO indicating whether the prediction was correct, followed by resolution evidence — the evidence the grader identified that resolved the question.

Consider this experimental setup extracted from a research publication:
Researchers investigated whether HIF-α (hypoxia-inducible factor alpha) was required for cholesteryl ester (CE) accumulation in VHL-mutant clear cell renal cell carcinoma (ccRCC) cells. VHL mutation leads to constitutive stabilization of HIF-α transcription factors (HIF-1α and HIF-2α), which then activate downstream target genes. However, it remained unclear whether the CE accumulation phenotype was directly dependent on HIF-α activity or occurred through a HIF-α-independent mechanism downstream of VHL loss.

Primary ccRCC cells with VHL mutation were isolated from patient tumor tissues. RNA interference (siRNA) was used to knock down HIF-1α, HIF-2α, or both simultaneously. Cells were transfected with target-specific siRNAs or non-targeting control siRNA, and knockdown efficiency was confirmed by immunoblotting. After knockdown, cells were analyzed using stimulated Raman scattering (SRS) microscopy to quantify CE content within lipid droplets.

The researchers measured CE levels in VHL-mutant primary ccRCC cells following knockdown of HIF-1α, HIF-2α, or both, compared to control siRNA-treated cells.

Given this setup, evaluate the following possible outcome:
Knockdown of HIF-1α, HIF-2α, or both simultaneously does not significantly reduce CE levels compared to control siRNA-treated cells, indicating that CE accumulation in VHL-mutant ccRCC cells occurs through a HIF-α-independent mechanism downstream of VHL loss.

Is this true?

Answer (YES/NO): NO